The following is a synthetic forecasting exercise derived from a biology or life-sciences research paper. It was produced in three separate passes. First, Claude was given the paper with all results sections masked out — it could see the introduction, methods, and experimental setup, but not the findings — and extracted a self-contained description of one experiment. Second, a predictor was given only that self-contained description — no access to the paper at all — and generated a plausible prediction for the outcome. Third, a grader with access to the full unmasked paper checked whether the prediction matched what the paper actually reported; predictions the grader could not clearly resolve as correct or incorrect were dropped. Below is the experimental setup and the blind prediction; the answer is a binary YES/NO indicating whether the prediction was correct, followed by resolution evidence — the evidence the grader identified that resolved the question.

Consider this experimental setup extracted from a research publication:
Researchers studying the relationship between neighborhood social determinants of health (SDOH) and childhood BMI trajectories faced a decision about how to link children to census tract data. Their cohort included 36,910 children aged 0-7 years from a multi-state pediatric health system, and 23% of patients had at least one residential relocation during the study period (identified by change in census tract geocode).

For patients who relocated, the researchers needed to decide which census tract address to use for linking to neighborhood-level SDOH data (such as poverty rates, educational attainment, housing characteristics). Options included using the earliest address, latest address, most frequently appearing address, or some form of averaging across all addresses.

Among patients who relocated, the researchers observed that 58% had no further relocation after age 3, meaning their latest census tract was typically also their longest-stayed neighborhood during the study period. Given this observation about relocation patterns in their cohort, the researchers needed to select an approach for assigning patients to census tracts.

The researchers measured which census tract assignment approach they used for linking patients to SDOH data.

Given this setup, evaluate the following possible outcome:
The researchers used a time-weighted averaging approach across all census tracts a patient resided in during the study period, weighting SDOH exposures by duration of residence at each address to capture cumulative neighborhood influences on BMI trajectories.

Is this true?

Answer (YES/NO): NO